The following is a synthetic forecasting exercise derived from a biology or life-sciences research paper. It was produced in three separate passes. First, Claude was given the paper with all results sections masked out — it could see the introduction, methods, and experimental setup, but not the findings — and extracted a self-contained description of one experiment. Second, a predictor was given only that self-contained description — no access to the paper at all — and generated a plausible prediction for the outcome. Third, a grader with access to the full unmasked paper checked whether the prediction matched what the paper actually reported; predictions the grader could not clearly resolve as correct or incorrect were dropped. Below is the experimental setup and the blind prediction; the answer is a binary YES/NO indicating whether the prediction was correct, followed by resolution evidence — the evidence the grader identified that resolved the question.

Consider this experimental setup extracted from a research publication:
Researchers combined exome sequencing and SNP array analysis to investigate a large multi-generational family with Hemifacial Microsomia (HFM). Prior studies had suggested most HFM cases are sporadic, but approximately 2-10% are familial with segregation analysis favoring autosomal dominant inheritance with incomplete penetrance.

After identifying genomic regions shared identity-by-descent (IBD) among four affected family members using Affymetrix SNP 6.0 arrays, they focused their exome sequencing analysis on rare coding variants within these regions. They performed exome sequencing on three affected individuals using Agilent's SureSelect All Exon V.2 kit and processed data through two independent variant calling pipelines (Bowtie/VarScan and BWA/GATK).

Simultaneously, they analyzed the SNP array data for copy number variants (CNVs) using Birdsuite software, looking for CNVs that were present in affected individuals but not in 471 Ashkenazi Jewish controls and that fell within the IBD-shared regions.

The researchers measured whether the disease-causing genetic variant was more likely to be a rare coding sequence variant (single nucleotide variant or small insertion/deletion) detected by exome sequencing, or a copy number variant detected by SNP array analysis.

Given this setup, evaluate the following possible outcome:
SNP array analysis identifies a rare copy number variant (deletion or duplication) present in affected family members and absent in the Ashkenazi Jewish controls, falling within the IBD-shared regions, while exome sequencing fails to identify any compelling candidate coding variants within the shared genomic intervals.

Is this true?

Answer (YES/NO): YES